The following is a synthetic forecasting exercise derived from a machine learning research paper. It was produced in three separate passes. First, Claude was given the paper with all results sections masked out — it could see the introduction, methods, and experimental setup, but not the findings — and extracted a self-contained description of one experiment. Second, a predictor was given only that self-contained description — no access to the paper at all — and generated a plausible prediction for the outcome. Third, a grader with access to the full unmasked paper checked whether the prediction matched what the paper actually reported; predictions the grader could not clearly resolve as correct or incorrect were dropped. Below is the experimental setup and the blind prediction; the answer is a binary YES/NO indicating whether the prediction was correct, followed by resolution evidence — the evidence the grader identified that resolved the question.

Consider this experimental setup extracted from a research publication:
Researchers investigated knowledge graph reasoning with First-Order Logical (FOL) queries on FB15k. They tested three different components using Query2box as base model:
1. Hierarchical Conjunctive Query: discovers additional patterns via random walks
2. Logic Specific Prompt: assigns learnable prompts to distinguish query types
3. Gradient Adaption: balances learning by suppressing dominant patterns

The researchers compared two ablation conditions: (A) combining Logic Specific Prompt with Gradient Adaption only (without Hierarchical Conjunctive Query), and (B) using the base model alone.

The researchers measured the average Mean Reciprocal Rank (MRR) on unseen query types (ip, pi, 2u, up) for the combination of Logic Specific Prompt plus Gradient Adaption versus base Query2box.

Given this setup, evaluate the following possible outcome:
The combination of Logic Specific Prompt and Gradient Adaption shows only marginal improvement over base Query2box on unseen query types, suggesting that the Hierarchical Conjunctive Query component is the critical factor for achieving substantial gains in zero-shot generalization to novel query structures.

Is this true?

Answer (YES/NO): YES